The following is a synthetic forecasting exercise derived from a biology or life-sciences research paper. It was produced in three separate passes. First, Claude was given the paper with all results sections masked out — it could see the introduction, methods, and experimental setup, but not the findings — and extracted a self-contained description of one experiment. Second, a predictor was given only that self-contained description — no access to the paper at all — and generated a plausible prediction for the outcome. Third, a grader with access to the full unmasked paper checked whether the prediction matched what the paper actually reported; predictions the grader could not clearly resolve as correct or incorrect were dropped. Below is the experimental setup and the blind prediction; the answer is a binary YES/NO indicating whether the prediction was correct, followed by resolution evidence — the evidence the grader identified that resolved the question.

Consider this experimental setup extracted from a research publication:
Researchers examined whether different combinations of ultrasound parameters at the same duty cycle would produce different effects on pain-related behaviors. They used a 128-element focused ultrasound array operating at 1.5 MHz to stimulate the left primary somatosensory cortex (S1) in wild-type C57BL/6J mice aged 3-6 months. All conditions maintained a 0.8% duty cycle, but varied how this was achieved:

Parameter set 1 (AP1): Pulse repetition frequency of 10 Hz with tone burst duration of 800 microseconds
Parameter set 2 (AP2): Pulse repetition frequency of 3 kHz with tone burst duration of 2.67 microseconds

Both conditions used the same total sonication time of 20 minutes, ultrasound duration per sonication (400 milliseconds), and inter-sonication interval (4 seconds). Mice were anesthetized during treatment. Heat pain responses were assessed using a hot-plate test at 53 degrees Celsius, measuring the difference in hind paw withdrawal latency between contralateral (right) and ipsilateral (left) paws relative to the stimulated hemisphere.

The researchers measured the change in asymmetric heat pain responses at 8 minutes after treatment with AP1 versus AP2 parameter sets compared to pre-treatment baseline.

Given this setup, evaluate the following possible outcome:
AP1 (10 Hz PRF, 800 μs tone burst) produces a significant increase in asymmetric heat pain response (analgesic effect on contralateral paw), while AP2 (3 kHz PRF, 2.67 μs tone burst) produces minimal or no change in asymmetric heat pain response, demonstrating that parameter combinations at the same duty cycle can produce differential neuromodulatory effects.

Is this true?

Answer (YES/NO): NO